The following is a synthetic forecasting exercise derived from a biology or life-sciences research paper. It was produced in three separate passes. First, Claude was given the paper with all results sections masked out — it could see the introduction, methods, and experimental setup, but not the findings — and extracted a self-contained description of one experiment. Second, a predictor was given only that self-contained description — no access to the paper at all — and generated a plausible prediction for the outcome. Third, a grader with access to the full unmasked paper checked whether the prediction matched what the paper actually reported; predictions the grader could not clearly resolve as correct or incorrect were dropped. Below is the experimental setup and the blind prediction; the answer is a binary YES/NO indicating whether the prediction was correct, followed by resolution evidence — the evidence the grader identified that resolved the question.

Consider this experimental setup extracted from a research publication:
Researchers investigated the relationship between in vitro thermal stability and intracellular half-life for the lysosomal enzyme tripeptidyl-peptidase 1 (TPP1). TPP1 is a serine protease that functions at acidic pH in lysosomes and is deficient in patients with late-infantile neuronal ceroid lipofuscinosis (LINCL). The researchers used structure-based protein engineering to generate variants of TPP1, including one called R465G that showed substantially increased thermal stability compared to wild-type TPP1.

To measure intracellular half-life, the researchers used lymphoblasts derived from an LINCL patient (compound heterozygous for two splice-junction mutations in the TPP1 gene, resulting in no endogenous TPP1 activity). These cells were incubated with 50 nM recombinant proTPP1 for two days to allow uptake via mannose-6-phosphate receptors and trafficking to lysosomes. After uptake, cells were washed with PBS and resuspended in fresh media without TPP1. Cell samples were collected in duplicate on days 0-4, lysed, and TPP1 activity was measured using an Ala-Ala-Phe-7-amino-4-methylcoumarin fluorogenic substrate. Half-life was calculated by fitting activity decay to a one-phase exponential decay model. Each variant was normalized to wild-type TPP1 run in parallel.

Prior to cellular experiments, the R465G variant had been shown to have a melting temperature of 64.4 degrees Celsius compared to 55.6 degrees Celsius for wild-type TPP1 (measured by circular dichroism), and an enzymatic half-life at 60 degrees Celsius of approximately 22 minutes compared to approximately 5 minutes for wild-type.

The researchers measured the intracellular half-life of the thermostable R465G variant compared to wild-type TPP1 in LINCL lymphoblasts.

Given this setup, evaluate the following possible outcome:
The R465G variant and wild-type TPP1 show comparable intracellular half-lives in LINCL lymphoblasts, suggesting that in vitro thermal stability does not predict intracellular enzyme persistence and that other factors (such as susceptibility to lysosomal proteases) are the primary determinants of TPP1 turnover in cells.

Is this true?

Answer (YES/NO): YES